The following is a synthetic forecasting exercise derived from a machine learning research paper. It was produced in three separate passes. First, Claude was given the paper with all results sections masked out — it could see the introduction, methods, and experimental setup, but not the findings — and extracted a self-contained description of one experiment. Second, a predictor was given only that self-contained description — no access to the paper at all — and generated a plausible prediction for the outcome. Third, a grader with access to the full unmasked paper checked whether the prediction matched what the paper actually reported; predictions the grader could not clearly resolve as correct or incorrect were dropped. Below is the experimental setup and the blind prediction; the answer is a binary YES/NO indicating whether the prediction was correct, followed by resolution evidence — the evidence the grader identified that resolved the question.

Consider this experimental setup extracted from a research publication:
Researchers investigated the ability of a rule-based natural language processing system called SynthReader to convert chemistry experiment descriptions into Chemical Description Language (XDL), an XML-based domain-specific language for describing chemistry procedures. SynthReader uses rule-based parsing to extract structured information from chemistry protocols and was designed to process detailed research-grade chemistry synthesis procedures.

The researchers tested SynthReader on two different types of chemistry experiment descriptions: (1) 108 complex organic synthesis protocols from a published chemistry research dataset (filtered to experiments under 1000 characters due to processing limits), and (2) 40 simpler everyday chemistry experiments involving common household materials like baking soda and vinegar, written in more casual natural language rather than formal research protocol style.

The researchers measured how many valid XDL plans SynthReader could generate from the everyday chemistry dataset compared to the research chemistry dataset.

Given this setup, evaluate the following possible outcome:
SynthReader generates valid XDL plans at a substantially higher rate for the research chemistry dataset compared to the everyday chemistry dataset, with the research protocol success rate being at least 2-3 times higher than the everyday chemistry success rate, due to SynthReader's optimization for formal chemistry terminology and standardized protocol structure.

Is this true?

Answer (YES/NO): NO